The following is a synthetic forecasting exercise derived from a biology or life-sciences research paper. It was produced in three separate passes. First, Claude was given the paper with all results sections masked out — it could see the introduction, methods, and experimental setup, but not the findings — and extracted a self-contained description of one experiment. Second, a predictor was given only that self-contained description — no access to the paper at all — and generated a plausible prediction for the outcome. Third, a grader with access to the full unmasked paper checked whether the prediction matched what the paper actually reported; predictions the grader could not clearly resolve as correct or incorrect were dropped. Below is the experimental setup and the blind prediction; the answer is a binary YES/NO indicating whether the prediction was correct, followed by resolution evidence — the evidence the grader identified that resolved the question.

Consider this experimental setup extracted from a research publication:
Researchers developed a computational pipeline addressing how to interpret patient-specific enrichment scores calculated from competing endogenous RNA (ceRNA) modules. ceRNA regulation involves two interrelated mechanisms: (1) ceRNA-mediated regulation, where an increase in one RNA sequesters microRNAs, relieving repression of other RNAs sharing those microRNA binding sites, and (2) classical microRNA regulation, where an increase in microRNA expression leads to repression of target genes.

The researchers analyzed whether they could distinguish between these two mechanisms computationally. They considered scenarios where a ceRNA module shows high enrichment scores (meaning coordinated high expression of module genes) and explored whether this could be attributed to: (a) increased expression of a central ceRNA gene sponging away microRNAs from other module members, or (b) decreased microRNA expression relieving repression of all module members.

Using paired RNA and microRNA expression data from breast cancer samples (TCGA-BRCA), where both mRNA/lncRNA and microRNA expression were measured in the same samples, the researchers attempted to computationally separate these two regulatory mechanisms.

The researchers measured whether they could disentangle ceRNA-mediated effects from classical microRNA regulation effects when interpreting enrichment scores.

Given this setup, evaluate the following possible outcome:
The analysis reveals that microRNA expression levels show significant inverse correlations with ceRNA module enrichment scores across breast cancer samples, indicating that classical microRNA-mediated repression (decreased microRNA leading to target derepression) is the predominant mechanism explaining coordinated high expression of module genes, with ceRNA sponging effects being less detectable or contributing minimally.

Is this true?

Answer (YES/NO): NO